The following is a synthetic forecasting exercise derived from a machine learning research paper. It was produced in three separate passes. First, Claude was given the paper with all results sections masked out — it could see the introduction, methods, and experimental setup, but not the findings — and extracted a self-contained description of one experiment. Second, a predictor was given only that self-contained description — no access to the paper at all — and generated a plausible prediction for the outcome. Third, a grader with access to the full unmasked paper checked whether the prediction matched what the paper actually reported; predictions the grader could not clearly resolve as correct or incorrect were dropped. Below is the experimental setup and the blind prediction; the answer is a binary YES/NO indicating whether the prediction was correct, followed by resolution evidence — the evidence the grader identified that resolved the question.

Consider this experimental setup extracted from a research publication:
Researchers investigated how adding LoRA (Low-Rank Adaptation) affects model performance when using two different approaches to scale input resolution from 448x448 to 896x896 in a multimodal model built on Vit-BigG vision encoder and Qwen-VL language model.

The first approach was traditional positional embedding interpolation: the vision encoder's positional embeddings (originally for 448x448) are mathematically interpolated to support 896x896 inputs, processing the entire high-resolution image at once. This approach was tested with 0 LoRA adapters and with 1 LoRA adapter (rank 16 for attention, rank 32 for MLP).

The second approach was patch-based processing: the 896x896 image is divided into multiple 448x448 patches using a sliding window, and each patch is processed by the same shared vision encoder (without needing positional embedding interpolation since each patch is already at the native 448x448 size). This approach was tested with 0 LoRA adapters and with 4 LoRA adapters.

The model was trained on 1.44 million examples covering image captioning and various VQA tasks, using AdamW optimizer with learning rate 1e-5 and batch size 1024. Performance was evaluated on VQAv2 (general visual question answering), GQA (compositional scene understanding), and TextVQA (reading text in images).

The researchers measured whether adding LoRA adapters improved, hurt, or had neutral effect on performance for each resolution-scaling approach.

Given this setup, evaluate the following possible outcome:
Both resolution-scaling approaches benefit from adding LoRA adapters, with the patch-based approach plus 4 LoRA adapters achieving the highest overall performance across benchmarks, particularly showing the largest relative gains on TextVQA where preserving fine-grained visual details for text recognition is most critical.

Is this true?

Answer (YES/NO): NO